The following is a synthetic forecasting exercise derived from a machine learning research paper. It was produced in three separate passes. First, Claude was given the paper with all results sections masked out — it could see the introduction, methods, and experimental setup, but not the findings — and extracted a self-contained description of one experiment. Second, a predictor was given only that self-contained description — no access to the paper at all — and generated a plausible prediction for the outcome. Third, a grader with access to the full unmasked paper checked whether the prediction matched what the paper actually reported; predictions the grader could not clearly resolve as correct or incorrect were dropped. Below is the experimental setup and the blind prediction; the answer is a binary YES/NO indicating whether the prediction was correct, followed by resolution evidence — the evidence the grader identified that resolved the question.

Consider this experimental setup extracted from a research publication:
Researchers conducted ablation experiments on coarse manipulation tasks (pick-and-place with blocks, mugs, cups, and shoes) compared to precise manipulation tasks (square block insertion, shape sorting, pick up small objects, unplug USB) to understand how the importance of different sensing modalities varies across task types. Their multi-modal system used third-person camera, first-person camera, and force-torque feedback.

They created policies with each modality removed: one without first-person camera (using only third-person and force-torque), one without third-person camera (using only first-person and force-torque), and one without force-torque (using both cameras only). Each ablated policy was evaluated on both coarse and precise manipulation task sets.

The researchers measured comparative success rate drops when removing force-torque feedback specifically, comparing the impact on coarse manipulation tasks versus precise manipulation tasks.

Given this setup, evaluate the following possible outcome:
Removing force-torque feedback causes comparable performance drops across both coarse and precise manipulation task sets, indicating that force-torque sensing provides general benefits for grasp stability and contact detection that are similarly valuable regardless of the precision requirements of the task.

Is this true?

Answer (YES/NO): NO